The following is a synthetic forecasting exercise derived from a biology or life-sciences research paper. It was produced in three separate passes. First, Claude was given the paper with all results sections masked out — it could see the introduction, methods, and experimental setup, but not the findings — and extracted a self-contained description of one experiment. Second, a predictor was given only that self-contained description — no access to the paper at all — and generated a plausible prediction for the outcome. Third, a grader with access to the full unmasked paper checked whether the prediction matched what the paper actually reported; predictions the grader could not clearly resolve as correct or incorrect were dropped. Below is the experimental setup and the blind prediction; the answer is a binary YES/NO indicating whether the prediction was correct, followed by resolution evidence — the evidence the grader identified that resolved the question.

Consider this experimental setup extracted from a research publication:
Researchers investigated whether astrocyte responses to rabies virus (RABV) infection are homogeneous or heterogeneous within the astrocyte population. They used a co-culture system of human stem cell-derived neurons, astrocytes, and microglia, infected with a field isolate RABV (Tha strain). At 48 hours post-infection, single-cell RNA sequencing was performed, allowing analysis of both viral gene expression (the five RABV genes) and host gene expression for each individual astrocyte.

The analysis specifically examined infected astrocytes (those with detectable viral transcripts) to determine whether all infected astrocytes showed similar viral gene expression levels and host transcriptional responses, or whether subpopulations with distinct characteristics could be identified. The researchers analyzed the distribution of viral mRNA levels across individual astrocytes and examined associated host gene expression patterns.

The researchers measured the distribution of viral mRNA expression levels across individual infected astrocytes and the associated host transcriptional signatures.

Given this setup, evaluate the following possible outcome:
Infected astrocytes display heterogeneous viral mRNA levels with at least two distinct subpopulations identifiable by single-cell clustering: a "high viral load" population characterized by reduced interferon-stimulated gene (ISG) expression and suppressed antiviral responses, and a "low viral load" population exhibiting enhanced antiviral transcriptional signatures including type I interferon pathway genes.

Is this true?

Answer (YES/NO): NO